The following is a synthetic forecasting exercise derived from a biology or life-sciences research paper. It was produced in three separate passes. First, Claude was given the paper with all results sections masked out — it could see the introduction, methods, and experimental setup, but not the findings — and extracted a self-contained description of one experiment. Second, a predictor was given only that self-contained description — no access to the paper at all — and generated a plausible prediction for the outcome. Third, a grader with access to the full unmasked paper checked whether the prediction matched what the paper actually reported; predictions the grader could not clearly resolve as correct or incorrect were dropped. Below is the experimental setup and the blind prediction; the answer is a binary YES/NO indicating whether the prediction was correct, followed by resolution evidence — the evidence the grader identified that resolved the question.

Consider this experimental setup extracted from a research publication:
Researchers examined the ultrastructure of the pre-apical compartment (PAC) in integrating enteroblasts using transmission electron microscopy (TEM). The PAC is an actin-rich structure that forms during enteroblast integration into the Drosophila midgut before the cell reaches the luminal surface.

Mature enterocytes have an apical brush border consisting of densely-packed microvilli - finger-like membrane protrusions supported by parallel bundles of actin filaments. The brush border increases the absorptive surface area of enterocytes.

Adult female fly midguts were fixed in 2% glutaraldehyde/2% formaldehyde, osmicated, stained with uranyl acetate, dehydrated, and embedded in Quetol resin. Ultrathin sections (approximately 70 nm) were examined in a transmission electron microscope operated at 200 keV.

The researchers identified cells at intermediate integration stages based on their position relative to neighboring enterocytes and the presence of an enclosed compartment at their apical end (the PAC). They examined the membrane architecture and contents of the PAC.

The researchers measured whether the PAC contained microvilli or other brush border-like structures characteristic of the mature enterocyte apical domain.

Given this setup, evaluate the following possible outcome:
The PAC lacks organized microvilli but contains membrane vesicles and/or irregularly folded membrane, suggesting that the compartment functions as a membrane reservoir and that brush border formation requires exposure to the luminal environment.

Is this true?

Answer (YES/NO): NO